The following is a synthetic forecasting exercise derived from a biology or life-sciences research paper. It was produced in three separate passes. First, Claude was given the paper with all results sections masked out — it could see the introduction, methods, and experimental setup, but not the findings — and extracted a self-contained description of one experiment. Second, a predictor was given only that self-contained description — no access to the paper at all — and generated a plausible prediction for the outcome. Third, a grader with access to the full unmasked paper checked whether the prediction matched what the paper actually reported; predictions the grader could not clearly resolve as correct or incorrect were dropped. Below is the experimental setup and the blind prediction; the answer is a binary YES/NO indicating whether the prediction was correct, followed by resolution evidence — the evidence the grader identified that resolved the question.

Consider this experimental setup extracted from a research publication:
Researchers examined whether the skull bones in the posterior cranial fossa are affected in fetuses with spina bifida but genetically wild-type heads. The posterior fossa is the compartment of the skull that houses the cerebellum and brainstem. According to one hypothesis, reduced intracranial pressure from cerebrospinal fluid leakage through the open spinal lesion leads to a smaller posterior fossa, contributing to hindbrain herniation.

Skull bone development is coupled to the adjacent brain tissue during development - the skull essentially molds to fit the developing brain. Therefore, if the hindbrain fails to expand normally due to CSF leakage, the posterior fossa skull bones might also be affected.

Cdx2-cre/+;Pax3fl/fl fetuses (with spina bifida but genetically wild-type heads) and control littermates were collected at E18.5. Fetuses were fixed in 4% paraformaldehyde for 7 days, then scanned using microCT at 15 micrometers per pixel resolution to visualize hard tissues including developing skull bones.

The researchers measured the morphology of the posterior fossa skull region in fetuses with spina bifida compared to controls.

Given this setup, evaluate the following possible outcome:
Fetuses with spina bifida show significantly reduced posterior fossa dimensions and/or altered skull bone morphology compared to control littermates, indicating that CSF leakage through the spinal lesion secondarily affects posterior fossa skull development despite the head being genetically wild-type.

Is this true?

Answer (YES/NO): YES